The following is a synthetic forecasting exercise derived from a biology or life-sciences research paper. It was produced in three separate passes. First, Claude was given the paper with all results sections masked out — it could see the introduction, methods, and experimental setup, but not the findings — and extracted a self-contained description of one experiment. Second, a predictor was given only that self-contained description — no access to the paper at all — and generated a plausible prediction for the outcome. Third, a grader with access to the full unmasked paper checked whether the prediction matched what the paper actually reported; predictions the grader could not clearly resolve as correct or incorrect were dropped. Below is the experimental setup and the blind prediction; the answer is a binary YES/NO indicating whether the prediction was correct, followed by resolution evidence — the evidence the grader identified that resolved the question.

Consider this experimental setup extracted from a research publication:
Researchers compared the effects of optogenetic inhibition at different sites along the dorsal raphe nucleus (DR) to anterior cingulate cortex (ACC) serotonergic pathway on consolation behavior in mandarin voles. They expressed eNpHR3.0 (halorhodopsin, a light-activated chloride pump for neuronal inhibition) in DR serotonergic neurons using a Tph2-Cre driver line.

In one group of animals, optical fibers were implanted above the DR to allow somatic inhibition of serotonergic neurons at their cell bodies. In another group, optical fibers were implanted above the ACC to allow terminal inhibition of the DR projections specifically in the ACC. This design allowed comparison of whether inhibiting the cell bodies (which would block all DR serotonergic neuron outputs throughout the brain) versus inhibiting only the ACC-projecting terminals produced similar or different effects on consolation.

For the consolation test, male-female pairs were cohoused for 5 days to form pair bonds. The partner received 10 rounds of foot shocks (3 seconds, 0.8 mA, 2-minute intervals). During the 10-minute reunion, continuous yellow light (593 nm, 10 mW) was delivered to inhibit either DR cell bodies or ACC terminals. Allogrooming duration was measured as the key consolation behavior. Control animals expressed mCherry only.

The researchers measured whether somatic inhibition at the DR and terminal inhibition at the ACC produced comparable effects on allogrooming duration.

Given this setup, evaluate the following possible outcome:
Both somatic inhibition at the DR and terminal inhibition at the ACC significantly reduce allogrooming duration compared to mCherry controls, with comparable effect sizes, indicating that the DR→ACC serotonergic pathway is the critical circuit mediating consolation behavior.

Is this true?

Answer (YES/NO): YES